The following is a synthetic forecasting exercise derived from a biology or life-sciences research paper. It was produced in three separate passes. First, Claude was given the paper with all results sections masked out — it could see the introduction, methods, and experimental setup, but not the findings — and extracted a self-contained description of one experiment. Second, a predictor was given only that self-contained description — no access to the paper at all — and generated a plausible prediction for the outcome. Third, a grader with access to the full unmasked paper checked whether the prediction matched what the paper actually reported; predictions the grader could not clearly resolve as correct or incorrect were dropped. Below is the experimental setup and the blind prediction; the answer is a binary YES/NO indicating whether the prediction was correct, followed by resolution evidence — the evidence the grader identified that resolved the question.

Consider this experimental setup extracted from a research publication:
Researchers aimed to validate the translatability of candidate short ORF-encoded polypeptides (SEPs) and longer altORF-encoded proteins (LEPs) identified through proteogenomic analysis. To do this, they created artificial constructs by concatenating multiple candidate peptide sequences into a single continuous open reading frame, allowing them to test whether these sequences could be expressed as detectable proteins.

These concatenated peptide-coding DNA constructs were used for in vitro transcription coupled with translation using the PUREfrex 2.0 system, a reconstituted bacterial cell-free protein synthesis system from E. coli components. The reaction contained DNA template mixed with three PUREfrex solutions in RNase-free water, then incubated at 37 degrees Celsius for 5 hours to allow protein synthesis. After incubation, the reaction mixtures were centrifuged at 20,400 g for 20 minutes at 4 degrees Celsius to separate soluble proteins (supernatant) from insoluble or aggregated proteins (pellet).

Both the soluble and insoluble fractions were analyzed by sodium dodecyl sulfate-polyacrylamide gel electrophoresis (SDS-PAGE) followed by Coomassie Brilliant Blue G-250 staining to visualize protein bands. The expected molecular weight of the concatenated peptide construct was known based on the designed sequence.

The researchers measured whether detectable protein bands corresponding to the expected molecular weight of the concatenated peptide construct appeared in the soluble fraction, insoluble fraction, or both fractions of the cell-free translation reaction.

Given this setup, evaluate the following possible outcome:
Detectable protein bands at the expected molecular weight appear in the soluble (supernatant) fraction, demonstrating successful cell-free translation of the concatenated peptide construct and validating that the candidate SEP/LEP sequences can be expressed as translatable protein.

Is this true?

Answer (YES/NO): YES